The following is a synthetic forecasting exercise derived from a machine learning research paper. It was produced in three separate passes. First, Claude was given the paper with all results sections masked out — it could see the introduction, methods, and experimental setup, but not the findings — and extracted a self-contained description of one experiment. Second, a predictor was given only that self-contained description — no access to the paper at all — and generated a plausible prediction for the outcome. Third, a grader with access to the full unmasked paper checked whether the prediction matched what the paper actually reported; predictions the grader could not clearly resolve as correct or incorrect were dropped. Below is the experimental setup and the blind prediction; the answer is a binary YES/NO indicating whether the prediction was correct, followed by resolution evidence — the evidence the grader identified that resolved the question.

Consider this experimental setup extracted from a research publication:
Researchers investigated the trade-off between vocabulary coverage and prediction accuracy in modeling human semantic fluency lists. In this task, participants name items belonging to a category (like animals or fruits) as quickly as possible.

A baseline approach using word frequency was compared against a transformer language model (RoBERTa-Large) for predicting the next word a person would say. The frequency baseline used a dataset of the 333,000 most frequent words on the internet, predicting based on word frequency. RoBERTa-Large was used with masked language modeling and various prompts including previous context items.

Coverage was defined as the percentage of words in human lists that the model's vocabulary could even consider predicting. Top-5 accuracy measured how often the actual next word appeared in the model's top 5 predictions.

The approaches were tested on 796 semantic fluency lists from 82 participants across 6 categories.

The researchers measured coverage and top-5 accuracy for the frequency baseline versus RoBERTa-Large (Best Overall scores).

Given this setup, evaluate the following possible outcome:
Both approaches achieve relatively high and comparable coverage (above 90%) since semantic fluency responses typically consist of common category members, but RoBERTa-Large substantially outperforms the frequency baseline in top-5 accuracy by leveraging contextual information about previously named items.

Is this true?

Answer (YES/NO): NO